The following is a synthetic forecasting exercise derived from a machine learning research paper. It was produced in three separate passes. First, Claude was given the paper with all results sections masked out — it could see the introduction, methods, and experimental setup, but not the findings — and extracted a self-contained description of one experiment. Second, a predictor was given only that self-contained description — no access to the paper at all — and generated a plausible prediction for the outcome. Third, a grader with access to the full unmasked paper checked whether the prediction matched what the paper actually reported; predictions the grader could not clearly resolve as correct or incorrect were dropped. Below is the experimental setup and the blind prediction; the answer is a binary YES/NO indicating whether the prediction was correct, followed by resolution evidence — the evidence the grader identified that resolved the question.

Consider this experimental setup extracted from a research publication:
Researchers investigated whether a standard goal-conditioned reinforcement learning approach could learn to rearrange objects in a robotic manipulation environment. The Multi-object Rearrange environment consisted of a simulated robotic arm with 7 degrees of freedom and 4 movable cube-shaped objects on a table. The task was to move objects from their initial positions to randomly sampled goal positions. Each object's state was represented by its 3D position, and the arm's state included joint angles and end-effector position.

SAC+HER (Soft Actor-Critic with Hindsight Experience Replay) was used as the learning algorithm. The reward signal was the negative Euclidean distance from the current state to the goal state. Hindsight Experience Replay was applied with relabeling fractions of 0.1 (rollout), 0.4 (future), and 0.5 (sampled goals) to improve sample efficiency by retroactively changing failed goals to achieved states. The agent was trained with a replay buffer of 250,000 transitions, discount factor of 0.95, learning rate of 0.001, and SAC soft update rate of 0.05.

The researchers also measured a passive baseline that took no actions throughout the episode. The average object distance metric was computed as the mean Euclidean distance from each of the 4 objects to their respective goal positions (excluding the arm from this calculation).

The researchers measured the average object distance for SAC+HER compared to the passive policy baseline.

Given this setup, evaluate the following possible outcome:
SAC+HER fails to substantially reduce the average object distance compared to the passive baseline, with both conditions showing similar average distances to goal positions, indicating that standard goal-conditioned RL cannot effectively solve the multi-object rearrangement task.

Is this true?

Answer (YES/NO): YES